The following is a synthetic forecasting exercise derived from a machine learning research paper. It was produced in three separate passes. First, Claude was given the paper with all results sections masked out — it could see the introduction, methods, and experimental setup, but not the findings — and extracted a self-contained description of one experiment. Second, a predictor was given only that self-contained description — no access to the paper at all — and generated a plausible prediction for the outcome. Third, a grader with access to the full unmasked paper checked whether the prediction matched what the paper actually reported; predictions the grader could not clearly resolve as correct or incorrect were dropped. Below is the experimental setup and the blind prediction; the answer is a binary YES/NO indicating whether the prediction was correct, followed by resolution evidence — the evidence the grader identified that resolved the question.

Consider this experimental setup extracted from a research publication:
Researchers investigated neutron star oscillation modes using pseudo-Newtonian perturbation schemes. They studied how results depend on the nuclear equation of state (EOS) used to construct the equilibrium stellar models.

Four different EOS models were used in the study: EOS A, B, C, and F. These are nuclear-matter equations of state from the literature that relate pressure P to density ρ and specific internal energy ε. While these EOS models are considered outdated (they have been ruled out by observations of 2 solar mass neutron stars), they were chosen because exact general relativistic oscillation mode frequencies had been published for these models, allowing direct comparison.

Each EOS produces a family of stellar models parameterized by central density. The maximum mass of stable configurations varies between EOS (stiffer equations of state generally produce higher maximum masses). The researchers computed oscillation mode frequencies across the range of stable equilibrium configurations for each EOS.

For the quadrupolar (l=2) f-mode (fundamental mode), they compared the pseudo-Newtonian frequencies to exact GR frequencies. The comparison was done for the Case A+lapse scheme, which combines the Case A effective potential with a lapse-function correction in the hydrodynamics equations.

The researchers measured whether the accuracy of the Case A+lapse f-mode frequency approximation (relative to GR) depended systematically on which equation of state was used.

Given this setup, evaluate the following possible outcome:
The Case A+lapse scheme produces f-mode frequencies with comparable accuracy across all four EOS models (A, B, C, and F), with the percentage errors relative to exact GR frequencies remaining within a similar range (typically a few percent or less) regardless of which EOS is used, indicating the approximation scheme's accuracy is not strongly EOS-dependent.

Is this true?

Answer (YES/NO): YES